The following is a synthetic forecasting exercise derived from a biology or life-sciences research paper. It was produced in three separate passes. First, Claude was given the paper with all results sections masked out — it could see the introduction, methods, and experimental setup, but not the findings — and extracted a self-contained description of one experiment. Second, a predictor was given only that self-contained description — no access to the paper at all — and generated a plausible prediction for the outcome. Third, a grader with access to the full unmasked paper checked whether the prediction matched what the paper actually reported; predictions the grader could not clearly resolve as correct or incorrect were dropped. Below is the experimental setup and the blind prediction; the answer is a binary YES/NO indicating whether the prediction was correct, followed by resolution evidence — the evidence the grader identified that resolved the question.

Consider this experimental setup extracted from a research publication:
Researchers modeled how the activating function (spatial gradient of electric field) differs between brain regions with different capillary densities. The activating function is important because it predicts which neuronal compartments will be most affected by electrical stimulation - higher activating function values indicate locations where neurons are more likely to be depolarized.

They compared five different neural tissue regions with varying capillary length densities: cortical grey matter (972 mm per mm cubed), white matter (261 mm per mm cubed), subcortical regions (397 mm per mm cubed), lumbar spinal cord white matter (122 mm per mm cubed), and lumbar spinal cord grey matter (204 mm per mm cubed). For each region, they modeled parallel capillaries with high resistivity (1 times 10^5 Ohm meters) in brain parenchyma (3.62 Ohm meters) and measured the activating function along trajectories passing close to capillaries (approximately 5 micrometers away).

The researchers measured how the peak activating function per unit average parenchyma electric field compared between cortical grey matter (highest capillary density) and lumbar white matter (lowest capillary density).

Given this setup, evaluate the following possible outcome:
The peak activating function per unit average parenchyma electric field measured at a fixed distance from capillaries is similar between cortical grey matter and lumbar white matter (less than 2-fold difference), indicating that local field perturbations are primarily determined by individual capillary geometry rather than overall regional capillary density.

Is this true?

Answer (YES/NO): NO